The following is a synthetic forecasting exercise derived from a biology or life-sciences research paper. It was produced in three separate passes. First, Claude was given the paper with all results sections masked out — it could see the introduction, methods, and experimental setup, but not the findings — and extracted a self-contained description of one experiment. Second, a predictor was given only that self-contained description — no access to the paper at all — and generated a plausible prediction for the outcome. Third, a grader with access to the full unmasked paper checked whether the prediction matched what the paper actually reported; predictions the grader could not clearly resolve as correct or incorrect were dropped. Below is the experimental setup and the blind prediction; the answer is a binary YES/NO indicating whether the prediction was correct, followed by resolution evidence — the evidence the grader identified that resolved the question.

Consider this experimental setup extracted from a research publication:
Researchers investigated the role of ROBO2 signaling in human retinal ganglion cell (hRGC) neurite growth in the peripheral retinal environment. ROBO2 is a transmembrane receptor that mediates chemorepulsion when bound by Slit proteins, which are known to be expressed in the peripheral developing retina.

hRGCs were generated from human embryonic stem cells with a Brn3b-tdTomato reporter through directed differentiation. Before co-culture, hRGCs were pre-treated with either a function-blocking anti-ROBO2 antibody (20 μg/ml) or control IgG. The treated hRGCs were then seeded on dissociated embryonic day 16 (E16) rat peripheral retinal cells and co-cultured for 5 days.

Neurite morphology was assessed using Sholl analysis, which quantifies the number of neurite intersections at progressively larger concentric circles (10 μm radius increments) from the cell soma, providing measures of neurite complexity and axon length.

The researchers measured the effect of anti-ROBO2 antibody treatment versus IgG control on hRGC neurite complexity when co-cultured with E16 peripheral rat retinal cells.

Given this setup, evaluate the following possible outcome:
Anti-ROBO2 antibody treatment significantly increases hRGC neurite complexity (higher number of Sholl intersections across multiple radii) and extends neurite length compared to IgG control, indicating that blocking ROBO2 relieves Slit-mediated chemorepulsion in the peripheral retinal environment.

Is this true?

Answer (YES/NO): YES